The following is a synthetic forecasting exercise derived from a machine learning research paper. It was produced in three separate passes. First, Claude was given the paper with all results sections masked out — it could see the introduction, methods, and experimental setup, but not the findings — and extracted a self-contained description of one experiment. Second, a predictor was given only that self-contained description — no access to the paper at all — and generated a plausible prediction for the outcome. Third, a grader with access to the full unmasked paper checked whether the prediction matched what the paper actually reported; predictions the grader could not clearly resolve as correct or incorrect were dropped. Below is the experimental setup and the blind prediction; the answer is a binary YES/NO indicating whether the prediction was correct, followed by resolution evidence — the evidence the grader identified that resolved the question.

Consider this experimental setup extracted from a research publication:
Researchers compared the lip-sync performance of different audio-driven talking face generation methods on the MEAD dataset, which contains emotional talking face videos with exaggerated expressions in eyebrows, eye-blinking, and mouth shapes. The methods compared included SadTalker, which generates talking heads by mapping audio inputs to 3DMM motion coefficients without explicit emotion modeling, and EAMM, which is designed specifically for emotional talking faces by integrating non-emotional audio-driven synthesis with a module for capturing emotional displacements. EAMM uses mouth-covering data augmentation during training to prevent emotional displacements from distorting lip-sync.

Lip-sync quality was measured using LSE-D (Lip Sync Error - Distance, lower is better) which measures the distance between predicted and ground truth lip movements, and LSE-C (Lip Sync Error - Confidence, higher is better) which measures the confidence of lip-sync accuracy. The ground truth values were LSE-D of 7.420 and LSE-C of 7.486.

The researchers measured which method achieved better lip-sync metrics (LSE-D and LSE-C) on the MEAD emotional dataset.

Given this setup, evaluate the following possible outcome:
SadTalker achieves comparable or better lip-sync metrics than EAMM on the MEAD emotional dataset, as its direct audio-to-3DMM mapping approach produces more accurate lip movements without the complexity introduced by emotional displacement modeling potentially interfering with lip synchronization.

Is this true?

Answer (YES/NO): YES